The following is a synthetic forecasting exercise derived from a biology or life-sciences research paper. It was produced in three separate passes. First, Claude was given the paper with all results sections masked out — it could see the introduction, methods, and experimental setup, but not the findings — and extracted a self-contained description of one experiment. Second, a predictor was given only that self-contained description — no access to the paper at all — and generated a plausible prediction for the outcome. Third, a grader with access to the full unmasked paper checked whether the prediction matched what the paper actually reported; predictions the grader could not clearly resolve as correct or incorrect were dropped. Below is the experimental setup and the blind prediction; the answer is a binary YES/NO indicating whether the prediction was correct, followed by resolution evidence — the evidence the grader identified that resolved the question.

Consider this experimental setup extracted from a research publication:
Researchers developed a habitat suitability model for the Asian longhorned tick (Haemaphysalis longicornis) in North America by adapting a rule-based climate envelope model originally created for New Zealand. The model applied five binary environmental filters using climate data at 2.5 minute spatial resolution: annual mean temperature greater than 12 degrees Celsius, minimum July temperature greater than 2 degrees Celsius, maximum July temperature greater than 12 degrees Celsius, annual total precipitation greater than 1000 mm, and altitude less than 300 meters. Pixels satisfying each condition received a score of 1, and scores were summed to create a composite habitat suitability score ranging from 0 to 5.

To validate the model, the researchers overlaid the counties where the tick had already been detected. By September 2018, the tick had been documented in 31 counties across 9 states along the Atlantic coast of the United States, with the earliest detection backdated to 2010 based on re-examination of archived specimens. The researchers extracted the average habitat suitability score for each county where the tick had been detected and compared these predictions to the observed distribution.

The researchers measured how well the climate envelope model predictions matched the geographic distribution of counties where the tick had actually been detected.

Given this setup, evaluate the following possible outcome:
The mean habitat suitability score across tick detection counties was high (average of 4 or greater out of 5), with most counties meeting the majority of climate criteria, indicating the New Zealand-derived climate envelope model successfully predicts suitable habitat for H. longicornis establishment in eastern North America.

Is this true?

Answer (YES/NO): NO